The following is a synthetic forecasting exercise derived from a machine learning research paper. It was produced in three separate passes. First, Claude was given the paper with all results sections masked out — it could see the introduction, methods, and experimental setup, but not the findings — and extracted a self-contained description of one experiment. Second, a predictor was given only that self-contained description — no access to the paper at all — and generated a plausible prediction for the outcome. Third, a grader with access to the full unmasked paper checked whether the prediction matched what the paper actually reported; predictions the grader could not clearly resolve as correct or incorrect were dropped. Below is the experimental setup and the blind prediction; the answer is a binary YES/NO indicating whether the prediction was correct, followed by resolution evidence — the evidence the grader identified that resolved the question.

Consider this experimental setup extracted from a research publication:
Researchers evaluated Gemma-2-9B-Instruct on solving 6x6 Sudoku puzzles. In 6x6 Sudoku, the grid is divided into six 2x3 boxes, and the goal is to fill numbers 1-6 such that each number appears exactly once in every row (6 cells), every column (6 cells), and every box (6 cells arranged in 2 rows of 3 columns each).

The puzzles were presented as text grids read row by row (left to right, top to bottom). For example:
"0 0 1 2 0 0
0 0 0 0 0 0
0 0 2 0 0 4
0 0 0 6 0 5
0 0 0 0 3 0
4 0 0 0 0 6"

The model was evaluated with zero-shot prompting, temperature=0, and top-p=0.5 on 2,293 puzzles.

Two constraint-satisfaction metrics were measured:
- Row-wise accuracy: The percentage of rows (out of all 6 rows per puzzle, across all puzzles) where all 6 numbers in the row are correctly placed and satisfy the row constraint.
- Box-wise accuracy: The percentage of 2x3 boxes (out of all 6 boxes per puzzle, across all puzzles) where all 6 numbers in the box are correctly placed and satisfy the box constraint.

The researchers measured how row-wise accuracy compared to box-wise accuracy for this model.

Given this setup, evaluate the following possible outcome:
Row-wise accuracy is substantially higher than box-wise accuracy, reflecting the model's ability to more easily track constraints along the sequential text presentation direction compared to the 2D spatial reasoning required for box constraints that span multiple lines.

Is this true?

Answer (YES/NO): YES